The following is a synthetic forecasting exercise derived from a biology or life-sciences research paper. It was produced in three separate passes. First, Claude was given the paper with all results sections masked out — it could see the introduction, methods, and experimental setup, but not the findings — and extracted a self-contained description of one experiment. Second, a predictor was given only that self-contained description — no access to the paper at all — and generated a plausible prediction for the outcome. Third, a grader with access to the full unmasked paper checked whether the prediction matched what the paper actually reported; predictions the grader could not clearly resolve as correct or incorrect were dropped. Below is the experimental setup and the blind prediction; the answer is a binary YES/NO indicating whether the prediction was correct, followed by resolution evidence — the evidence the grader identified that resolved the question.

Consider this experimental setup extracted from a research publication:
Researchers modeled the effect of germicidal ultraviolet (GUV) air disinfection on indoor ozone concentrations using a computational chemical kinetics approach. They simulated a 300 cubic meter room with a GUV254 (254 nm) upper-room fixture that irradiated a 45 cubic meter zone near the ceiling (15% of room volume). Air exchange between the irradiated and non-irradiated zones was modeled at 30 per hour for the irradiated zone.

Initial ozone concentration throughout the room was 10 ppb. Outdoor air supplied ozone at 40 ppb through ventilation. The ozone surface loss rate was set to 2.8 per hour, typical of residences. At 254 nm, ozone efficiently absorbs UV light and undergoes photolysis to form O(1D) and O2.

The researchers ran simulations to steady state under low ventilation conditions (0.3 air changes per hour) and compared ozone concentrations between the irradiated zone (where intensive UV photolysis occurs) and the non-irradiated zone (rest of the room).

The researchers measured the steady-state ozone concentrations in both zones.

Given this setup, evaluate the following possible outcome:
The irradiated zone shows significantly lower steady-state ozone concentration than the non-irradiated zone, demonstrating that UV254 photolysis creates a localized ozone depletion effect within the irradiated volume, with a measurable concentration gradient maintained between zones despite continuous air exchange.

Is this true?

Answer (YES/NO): NO